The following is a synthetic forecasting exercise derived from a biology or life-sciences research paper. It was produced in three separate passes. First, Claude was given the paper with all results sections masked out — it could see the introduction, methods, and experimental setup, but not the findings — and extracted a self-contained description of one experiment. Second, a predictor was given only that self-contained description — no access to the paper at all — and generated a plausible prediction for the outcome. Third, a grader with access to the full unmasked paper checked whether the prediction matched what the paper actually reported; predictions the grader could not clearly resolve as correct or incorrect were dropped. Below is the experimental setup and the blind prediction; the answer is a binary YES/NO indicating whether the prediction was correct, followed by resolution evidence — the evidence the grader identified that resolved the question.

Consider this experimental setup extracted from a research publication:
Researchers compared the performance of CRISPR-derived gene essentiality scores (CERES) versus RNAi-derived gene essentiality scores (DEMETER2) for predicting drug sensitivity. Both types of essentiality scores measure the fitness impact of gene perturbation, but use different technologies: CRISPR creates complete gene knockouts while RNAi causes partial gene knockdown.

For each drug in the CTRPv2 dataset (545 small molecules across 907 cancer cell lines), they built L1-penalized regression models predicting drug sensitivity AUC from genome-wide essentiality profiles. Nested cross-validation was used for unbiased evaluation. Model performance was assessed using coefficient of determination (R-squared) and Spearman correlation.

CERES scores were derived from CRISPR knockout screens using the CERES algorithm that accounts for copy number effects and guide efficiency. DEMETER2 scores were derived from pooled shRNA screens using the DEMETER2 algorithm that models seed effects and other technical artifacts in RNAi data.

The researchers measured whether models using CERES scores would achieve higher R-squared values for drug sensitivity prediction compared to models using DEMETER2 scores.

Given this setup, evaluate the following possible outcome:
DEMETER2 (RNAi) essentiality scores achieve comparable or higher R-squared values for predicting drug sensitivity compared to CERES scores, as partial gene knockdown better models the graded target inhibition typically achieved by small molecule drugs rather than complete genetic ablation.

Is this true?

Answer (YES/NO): YES